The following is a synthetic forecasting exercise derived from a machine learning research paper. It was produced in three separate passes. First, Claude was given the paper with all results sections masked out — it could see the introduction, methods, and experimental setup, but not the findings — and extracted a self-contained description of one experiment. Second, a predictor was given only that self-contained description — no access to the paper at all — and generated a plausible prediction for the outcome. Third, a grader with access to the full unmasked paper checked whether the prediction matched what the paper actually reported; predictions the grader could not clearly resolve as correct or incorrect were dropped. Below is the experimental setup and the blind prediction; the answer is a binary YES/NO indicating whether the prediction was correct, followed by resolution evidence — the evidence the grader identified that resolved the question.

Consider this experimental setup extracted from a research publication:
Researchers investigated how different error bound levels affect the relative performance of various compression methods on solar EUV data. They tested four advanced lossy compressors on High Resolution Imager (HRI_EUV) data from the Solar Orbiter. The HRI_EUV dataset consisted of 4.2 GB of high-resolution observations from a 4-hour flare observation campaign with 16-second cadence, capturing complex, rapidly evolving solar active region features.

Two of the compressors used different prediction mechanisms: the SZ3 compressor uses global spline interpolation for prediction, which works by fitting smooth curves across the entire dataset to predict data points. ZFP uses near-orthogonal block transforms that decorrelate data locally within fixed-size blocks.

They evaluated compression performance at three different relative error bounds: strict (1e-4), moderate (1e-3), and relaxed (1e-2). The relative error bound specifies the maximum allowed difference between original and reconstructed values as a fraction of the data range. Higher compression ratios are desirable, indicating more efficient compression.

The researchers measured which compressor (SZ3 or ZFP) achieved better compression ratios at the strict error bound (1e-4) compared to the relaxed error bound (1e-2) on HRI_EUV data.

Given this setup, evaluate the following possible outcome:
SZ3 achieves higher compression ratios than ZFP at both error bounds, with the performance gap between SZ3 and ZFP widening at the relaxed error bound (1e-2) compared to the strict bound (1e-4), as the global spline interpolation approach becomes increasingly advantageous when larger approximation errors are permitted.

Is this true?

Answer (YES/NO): NO